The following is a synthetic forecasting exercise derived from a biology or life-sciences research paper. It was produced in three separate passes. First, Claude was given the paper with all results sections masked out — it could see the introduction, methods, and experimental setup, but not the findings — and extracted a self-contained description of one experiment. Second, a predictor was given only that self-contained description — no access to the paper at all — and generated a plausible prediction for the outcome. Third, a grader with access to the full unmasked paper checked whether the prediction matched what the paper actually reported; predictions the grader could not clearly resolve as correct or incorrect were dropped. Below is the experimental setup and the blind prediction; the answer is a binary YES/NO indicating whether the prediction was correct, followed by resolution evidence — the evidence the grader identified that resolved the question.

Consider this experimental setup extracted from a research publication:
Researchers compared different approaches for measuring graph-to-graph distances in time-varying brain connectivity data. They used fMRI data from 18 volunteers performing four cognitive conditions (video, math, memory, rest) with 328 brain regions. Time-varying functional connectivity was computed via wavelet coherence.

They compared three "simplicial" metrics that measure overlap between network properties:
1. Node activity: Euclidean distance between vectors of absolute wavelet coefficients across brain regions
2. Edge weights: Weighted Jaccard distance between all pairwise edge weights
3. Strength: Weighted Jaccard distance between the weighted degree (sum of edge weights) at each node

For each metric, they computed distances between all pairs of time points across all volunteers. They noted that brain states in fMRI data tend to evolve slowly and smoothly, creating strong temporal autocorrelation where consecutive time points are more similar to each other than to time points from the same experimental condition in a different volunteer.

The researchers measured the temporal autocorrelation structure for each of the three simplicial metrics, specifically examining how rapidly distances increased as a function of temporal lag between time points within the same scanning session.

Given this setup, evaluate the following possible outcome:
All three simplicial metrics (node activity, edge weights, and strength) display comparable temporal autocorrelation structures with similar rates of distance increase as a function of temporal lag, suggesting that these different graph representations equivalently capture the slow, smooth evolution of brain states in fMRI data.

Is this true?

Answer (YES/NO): NO